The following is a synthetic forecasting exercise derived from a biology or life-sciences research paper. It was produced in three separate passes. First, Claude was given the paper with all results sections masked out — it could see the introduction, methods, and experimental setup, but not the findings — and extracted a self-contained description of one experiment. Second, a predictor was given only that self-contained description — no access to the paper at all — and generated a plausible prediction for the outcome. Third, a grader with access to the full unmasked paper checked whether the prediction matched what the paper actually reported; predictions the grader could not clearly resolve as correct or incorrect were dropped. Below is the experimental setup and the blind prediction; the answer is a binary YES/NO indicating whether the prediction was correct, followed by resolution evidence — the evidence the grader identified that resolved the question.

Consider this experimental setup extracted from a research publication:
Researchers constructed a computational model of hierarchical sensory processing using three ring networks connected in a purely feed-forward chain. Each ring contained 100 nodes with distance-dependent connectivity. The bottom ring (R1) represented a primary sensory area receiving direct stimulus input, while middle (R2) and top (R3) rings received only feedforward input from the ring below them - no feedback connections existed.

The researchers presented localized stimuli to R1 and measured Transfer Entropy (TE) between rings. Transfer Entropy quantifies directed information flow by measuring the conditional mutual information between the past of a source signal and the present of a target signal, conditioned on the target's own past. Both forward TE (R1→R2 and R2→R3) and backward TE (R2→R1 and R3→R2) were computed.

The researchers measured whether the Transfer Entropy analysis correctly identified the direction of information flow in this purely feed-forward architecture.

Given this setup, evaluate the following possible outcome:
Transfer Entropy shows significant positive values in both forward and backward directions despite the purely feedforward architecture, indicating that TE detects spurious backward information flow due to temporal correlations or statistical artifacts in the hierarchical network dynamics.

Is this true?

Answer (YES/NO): NO